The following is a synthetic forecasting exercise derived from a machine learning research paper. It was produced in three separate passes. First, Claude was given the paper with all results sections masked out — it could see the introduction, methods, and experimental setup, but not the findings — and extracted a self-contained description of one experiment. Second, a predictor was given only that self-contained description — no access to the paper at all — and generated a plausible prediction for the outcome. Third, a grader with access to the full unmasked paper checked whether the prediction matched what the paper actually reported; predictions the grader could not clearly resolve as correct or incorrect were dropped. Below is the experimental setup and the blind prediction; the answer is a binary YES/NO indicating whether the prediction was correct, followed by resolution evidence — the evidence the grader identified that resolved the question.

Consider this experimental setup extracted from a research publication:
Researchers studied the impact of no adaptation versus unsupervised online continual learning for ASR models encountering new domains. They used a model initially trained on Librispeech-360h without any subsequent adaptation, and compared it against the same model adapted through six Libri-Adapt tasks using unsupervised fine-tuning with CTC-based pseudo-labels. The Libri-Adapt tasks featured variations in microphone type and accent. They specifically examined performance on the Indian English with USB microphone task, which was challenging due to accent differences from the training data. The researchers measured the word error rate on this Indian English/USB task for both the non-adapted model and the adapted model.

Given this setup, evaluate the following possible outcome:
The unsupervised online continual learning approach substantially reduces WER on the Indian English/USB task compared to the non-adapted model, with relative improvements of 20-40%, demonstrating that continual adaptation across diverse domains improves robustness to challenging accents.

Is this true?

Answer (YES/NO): NO